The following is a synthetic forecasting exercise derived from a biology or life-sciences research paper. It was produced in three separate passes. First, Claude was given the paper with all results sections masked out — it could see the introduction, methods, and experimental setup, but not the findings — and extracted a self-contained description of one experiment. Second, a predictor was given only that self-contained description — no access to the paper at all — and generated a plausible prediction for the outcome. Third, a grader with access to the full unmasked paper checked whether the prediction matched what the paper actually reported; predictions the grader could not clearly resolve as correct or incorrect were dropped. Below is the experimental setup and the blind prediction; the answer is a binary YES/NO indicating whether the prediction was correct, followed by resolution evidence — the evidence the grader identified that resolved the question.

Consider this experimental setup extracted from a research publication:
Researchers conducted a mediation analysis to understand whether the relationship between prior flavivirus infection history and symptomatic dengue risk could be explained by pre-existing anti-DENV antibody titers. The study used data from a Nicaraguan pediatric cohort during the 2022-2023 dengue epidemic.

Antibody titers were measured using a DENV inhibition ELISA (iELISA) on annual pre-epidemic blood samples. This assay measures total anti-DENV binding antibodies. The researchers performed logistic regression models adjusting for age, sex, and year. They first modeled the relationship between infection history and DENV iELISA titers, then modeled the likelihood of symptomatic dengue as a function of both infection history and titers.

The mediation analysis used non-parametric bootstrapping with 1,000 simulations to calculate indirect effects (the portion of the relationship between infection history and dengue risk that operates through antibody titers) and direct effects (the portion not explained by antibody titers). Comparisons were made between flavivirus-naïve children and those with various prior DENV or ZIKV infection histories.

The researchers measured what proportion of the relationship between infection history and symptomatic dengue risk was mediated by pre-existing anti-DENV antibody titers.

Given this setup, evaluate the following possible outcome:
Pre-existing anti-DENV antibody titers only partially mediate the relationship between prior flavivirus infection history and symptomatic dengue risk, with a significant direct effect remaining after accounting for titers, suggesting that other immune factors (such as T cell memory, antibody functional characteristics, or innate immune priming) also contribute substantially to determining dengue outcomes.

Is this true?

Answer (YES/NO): YES